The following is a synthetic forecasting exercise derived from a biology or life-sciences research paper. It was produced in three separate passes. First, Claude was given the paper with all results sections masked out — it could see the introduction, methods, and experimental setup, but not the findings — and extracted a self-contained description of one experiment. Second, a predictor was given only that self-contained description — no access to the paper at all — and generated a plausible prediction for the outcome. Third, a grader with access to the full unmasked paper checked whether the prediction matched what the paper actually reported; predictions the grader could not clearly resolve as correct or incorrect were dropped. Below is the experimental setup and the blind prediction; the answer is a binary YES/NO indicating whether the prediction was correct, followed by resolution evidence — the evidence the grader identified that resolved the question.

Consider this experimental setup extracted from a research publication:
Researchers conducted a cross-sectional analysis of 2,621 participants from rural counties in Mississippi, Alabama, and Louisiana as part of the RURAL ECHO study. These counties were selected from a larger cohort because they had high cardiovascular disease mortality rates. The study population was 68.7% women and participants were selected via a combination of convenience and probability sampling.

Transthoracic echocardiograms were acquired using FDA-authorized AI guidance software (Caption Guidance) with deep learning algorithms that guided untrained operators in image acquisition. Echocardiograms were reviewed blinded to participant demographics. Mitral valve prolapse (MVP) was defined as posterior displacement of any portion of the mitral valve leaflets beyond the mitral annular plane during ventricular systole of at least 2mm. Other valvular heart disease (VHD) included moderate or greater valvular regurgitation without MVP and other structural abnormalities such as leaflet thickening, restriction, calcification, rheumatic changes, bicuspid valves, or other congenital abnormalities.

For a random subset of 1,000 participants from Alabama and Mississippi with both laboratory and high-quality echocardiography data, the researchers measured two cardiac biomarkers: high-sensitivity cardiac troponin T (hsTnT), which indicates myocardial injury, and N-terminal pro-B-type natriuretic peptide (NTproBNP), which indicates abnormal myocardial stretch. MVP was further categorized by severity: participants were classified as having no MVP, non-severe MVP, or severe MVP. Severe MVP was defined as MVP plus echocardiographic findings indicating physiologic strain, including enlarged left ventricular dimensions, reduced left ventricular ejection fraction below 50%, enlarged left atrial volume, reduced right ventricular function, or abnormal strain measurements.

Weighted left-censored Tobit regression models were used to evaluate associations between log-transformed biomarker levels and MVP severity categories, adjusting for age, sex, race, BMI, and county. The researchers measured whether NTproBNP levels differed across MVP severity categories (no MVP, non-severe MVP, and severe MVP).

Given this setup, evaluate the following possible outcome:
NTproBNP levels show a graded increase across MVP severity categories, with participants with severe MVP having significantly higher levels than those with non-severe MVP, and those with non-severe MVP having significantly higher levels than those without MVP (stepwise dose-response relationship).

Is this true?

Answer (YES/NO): NO